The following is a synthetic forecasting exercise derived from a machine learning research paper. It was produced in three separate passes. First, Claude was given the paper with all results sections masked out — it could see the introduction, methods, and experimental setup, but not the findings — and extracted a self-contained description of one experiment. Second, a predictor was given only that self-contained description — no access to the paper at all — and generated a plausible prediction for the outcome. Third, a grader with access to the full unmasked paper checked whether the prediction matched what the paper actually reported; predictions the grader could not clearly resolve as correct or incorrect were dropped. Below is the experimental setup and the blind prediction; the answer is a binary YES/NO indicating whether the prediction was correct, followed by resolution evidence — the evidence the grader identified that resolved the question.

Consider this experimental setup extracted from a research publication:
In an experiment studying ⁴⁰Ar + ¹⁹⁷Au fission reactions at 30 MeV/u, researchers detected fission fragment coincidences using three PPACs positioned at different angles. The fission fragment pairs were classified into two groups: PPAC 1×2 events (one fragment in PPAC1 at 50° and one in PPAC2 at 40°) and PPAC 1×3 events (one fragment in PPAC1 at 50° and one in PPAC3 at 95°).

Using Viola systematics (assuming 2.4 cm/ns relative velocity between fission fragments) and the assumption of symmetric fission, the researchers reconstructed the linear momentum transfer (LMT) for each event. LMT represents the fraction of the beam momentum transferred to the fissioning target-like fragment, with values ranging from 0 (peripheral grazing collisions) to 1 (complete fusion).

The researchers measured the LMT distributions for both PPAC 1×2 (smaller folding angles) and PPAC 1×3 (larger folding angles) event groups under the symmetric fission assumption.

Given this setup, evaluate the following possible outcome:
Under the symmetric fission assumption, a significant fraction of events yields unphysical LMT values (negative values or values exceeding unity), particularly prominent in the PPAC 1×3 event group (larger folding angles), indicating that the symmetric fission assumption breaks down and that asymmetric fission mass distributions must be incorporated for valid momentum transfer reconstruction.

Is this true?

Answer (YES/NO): NO